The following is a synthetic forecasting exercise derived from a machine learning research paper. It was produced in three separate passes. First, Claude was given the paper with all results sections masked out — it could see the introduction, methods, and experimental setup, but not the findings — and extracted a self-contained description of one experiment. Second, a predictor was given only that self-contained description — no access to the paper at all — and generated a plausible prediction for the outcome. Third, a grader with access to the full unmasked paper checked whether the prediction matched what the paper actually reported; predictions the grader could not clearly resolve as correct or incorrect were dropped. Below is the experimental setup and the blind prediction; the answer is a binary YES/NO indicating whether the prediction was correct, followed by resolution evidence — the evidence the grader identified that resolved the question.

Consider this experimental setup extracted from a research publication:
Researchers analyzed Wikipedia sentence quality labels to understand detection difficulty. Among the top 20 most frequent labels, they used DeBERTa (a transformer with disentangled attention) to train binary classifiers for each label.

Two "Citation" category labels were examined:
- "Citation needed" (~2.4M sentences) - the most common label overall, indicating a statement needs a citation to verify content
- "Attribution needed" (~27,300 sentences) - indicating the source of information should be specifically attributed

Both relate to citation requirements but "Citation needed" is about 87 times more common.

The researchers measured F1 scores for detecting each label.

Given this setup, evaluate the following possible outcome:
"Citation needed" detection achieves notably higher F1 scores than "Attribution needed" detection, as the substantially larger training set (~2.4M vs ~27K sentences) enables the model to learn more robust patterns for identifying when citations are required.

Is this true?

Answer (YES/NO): NO